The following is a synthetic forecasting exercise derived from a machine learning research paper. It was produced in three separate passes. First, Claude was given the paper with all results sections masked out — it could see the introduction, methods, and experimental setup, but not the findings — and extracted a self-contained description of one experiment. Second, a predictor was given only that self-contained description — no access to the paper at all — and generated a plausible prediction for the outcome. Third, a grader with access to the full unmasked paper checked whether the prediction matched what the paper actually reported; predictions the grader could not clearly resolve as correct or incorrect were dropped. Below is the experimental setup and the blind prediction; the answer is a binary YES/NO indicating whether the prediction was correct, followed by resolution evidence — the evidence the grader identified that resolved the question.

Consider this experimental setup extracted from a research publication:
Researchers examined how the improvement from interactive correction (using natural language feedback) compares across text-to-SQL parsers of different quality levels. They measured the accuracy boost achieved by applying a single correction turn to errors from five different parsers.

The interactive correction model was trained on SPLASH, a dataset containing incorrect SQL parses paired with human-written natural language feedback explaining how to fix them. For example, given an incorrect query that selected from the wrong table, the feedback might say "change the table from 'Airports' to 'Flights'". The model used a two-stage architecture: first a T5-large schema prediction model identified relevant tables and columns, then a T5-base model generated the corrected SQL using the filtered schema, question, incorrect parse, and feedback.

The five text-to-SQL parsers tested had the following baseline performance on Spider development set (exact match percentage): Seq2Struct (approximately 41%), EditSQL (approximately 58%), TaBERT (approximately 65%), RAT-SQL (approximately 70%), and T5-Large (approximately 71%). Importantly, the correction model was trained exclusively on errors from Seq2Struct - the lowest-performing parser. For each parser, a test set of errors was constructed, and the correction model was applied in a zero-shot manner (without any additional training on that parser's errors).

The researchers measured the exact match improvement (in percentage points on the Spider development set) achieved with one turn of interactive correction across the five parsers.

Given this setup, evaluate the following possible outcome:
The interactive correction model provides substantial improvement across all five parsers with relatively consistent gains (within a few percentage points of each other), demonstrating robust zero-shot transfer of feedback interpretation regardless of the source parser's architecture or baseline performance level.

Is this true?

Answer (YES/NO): NO